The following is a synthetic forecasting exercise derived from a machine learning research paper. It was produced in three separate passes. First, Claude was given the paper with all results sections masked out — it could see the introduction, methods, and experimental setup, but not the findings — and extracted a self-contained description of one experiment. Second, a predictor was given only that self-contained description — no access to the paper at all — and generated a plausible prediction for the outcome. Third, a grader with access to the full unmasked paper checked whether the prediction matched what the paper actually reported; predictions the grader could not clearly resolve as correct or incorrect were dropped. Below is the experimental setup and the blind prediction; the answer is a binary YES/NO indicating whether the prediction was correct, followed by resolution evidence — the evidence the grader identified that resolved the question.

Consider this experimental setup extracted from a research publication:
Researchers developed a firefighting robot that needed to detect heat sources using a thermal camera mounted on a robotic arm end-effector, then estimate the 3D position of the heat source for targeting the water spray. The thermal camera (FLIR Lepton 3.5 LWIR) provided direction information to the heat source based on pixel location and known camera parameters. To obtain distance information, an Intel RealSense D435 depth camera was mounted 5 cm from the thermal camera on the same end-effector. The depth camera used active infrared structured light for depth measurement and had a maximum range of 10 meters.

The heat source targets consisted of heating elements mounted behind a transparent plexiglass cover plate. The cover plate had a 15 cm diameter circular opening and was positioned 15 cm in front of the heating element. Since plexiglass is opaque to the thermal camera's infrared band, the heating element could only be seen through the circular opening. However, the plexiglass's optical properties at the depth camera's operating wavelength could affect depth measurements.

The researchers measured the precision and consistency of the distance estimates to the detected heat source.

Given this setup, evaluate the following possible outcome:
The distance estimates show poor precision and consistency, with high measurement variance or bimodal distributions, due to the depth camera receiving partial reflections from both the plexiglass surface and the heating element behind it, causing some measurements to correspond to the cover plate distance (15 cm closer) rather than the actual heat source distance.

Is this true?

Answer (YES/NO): NO